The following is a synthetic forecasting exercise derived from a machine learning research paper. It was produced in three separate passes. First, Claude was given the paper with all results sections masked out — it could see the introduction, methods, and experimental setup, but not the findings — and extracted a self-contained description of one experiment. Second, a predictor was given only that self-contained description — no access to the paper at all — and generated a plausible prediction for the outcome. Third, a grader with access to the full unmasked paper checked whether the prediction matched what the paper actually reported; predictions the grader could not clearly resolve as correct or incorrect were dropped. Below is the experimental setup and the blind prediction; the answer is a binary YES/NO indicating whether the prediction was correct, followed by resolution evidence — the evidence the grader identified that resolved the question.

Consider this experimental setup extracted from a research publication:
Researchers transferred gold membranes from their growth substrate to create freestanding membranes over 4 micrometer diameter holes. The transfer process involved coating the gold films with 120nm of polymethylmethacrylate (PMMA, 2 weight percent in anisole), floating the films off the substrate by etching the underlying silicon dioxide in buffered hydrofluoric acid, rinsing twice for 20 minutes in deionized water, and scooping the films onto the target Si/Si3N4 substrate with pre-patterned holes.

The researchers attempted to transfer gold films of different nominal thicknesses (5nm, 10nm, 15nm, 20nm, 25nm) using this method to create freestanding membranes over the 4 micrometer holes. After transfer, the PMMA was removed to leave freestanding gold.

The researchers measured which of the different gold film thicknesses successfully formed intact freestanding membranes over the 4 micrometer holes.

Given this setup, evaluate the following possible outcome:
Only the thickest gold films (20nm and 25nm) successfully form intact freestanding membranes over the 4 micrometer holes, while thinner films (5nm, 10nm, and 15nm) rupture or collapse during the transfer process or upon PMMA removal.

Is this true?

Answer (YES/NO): NO